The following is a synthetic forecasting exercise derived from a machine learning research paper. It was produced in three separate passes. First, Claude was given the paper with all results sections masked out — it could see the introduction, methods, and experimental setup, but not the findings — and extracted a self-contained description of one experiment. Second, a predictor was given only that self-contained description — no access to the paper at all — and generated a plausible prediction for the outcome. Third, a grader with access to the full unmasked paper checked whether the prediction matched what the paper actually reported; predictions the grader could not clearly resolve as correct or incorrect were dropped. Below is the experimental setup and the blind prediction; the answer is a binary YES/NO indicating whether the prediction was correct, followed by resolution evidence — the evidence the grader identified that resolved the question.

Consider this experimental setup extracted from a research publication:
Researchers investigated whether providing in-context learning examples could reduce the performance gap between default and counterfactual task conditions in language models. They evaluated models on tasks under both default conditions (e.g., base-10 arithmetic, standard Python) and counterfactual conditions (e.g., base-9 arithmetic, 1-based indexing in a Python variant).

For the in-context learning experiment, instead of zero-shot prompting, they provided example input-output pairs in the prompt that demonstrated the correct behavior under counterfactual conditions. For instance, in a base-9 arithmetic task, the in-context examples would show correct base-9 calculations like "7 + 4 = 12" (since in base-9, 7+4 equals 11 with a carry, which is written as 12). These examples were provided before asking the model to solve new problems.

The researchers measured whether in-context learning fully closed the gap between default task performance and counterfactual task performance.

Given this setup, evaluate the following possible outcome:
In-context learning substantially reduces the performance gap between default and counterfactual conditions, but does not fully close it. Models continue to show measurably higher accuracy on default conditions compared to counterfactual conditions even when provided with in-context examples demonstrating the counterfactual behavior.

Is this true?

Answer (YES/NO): NO